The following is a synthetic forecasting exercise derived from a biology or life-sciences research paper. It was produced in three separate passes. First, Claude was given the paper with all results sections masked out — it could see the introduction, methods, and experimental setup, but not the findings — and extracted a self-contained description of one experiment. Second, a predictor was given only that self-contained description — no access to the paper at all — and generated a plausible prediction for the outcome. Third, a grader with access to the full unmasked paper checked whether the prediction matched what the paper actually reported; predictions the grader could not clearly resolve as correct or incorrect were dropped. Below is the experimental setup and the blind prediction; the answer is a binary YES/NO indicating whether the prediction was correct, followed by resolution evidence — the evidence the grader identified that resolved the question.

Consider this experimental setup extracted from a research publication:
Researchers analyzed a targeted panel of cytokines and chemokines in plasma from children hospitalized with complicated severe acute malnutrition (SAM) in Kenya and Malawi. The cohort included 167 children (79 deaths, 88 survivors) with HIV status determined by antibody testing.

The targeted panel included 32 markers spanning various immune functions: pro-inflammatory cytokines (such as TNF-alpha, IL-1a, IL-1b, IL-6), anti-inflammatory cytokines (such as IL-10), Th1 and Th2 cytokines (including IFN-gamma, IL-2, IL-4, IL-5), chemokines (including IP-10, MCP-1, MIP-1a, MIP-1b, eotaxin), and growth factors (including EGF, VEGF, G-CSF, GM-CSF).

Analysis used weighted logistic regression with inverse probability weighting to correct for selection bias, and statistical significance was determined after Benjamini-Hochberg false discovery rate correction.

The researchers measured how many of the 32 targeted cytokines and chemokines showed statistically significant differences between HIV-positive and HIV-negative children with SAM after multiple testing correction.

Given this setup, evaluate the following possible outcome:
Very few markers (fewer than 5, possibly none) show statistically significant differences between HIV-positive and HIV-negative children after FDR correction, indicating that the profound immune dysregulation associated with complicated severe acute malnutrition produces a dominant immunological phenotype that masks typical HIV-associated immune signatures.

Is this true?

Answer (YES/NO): NO